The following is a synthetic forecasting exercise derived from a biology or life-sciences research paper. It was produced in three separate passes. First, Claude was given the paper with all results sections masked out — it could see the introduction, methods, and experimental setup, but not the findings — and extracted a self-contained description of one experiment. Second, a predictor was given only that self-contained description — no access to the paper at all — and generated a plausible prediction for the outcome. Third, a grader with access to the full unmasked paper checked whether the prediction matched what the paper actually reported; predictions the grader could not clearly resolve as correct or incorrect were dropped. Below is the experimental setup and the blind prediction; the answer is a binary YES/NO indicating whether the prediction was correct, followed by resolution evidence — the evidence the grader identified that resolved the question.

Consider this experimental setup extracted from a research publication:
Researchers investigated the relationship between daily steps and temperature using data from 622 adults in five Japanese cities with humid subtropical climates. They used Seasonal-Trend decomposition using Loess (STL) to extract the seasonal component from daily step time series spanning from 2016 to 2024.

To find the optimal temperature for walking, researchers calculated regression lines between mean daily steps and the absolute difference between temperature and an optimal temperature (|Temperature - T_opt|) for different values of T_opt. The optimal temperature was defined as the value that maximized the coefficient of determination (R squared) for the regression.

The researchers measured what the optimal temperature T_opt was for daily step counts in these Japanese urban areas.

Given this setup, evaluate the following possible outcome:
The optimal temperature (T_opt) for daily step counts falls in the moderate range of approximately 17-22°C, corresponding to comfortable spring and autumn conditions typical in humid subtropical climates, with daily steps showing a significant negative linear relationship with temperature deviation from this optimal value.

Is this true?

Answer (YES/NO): NO